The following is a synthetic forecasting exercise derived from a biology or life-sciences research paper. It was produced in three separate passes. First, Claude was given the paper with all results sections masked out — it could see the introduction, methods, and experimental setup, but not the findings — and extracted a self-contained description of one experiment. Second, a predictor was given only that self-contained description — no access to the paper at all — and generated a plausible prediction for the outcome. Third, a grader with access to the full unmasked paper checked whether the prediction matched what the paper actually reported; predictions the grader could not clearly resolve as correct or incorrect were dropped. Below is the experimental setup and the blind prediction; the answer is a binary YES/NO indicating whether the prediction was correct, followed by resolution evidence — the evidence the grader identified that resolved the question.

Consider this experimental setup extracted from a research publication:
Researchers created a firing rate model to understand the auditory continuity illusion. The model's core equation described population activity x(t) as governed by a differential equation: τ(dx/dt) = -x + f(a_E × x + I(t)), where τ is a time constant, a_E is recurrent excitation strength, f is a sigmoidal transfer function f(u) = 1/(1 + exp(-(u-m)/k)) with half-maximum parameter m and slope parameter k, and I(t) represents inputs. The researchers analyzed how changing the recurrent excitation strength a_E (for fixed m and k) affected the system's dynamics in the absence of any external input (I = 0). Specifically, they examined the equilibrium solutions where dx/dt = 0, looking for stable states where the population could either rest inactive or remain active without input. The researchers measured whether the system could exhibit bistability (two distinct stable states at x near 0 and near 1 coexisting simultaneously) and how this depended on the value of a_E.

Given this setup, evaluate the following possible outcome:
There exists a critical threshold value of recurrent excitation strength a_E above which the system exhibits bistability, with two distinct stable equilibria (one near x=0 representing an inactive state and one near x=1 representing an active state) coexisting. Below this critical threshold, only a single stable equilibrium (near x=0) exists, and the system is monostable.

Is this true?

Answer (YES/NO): NO